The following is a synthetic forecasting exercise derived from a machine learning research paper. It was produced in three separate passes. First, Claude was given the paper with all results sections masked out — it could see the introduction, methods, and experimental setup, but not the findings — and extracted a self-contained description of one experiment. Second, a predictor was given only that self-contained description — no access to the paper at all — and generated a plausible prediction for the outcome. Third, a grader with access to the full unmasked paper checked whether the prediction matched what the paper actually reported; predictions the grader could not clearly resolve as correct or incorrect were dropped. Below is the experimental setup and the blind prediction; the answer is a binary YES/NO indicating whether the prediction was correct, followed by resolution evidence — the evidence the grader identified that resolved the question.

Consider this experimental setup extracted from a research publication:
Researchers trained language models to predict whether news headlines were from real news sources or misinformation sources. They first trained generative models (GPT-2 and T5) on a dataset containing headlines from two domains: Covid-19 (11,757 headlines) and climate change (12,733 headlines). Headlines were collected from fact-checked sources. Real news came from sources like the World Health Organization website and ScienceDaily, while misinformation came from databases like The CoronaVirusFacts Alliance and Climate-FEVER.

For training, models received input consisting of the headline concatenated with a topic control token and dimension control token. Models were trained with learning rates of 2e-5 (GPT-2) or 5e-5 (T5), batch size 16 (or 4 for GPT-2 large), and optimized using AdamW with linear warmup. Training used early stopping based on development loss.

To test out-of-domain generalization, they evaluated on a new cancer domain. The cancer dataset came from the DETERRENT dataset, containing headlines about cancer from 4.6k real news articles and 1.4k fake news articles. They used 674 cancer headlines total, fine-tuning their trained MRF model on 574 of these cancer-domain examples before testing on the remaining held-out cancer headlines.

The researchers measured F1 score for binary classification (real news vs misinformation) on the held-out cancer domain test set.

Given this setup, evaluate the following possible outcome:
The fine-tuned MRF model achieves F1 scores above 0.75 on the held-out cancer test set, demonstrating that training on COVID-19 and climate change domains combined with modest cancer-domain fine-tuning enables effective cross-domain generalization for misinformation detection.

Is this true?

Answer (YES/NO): YES